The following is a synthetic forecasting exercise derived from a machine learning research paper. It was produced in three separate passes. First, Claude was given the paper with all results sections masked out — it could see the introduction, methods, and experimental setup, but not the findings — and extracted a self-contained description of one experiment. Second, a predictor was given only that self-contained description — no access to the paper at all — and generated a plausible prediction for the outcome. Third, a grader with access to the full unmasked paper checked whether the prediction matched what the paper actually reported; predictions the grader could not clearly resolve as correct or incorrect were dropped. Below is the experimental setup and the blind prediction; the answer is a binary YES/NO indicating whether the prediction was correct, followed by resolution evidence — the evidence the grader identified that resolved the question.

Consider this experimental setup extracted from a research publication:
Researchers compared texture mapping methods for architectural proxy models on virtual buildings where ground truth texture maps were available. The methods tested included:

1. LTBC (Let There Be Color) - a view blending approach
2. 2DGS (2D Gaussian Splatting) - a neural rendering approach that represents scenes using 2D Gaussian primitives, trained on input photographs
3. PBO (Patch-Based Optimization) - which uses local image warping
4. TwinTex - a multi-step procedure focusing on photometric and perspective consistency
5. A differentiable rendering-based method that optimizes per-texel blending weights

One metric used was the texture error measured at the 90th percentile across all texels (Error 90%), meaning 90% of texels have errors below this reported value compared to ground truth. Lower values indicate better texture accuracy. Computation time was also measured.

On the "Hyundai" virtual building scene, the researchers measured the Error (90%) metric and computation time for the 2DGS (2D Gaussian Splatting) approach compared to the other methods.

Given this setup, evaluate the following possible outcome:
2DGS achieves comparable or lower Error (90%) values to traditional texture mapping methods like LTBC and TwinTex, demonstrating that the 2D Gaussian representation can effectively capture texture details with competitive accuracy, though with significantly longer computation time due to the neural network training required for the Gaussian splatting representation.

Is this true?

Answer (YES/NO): NO